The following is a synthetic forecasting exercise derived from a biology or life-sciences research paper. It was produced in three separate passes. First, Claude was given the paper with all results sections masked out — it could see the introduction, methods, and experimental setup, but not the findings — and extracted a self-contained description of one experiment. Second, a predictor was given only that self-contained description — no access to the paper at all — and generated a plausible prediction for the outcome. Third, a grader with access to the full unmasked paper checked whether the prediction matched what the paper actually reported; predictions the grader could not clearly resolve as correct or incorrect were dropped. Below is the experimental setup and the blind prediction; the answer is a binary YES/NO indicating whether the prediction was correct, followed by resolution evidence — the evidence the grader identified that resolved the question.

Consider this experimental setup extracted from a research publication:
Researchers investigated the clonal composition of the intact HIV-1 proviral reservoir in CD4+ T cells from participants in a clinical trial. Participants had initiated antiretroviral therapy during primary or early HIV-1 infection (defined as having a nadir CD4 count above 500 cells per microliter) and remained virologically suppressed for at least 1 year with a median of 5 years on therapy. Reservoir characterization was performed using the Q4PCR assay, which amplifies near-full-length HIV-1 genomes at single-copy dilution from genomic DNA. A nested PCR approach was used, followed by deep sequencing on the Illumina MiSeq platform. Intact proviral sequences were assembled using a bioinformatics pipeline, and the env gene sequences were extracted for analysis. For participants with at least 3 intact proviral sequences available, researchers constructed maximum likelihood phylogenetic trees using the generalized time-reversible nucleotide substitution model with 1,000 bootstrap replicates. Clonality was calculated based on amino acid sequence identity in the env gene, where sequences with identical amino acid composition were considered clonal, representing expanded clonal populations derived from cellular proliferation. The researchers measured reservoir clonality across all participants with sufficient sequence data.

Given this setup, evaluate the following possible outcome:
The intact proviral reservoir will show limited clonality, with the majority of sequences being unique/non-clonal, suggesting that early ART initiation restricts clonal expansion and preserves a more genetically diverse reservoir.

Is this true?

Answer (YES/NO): NO